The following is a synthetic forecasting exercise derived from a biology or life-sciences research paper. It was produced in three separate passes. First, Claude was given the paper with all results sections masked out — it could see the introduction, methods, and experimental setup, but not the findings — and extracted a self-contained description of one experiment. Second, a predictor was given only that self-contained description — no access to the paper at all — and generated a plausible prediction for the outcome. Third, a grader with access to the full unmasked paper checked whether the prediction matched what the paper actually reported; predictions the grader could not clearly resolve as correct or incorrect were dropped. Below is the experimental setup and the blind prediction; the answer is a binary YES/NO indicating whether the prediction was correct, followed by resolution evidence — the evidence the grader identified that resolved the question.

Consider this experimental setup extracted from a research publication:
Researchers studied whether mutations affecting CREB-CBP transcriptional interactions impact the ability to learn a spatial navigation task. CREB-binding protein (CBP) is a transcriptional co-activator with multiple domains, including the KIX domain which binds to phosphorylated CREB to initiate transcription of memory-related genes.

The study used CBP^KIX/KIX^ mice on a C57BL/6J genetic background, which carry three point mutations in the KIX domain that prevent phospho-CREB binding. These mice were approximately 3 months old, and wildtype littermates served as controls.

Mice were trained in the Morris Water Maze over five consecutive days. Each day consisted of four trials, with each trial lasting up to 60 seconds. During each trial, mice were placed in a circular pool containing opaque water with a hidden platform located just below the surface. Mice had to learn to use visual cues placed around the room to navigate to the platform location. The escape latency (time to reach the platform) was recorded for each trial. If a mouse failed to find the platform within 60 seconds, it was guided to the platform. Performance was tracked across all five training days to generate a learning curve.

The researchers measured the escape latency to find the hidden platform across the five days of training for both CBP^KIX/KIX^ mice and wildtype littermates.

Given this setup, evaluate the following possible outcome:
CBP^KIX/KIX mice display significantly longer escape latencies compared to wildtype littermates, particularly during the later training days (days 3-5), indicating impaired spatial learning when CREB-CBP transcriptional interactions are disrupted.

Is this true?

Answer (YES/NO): NO